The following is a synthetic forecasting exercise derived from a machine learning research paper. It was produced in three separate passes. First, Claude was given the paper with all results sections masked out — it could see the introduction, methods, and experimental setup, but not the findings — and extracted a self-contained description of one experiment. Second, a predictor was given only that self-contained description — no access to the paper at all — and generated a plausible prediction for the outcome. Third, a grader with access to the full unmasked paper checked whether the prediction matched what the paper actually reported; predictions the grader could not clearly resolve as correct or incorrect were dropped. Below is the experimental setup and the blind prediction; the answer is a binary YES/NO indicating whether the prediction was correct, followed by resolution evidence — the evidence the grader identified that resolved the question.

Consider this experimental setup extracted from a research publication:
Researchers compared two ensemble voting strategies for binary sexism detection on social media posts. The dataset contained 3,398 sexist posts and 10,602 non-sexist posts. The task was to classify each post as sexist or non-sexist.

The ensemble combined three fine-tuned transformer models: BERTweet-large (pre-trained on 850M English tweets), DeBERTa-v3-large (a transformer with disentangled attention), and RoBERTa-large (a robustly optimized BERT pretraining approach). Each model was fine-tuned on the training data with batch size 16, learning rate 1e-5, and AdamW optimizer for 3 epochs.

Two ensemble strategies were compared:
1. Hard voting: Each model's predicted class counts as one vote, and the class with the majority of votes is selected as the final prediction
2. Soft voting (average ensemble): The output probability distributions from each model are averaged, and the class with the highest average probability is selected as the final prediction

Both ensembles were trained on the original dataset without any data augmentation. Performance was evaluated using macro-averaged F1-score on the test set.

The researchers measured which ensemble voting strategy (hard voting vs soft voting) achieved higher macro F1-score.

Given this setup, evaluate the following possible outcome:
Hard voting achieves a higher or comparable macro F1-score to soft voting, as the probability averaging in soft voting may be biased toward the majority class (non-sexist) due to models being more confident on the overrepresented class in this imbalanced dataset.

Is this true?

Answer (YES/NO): YES